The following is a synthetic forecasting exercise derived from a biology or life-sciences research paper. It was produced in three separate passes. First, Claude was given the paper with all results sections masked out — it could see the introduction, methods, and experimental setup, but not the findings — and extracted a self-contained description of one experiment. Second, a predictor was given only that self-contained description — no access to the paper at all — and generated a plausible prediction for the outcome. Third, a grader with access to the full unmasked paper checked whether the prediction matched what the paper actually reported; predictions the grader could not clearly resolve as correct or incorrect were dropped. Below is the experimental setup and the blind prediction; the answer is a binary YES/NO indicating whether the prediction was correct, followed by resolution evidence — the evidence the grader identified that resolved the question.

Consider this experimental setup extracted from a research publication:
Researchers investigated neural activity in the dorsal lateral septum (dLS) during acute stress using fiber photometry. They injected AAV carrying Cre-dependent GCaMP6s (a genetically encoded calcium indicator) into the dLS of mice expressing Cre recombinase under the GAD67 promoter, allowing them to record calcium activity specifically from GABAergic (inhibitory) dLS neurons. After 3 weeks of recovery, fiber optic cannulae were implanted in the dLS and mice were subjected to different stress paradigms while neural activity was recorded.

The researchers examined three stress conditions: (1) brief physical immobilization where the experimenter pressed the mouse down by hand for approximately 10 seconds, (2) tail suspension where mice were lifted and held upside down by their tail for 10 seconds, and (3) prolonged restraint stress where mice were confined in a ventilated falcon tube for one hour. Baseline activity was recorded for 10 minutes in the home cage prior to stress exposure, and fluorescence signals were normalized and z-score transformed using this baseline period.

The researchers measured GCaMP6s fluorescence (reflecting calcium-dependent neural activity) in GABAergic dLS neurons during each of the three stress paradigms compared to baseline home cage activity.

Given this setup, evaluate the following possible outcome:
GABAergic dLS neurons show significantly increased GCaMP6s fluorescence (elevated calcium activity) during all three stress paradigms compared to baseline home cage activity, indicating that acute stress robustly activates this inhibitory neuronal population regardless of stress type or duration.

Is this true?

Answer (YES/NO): NO